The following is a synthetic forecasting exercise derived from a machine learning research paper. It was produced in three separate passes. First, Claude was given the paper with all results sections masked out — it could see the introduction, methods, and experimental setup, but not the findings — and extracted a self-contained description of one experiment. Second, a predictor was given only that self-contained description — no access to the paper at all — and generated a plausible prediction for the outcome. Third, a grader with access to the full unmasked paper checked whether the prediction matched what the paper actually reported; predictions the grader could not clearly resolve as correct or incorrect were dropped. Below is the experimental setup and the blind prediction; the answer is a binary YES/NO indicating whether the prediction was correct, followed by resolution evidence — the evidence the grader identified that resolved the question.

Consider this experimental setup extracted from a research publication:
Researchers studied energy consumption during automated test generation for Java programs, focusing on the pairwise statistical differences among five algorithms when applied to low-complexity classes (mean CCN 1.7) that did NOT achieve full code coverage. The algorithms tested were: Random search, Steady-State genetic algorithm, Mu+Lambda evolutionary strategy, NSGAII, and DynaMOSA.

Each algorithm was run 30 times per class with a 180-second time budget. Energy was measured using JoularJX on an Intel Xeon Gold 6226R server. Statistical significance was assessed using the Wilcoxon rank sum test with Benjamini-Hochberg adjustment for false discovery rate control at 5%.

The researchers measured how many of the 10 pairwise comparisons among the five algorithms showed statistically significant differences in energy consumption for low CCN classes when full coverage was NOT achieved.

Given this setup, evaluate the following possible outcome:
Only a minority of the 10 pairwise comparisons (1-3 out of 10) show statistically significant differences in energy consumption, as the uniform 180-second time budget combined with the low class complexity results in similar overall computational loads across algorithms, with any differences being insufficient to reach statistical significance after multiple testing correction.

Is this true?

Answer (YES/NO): YES